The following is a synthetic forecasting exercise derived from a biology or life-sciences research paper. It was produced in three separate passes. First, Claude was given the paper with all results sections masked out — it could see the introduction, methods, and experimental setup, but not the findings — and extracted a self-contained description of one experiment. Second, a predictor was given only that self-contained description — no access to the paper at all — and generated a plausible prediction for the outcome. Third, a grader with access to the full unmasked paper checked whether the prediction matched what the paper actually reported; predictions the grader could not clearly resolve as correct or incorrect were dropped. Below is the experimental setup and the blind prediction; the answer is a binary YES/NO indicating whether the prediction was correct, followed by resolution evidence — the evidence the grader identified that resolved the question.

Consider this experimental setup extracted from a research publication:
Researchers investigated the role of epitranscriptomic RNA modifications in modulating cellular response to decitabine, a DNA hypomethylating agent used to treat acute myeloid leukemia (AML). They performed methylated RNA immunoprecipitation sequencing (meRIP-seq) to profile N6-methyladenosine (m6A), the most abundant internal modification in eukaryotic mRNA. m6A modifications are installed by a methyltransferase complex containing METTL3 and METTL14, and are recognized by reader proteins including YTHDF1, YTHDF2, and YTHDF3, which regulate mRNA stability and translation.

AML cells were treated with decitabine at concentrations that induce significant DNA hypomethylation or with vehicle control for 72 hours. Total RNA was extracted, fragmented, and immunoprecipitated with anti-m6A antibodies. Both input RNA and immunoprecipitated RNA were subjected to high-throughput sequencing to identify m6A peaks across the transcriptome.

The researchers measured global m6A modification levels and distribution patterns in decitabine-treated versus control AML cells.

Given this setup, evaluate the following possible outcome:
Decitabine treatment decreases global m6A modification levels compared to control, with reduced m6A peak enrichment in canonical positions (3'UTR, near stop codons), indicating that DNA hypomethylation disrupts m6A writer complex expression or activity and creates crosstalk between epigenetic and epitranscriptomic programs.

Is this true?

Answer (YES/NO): NO